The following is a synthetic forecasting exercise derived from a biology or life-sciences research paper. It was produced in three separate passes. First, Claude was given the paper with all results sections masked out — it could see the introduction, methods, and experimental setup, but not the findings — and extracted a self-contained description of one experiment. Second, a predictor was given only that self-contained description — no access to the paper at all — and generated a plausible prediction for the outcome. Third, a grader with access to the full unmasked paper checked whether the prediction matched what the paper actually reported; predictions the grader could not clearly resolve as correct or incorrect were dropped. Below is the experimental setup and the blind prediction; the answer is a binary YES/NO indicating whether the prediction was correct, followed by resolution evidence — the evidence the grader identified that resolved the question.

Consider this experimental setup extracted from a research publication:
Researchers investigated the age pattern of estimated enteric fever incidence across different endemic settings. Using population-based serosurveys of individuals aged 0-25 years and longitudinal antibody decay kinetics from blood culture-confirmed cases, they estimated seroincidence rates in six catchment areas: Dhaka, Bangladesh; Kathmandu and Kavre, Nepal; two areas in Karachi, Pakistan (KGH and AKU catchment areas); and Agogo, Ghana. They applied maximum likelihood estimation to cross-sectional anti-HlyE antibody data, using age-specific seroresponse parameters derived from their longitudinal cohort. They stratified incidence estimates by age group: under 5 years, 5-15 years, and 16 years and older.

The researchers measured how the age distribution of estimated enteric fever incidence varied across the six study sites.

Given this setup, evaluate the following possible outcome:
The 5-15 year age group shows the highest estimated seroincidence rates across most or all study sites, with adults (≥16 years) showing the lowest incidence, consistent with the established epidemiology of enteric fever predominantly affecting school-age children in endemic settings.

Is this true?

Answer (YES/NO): NO